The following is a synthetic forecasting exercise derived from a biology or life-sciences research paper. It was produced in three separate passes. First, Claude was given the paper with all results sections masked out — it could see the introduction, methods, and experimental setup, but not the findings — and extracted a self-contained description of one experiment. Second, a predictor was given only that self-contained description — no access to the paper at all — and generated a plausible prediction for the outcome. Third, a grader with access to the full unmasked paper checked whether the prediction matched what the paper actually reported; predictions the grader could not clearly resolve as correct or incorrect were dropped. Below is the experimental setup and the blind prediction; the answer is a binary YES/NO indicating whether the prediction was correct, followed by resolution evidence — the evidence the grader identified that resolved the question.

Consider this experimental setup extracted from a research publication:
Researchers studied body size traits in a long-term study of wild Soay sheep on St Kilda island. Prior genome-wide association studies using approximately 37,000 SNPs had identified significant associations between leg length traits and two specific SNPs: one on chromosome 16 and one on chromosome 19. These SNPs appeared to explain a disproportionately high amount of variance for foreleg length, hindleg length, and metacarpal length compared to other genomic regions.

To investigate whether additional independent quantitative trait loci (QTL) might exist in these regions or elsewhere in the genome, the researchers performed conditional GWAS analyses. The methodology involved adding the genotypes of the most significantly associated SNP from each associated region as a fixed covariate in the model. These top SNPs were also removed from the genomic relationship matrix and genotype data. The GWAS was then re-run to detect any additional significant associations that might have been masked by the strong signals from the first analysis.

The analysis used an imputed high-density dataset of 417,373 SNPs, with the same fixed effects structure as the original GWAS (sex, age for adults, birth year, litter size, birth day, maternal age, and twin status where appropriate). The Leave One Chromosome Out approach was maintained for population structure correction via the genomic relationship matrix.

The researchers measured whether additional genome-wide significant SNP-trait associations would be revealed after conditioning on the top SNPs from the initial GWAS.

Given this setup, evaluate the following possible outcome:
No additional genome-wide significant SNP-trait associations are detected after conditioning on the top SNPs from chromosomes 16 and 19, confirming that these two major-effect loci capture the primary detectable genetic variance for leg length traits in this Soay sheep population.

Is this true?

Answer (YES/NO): YES